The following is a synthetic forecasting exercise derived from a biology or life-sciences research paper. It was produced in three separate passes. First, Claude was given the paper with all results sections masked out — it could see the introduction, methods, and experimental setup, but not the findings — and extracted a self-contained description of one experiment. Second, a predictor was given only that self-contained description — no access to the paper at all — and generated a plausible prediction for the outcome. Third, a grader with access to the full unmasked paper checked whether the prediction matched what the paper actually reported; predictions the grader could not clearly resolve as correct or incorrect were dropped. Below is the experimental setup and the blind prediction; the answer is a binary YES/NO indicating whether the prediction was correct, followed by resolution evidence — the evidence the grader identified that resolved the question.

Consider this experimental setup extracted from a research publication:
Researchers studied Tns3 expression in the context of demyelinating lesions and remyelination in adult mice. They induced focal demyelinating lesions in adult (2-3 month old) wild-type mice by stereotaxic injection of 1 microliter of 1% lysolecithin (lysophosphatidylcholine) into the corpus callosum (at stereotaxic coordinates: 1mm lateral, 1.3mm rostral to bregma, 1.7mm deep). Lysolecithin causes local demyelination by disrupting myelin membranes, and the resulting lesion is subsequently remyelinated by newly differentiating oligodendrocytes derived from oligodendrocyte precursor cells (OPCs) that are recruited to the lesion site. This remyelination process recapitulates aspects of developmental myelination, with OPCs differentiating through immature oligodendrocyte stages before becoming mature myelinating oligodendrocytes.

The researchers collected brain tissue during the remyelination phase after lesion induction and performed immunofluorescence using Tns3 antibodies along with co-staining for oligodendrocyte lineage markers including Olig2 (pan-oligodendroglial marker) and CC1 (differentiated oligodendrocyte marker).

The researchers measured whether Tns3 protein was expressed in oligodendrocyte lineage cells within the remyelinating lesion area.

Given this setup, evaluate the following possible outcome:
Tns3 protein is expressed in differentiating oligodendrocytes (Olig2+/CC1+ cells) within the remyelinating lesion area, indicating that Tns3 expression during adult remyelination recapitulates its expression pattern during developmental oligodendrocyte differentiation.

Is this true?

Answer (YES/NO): YES